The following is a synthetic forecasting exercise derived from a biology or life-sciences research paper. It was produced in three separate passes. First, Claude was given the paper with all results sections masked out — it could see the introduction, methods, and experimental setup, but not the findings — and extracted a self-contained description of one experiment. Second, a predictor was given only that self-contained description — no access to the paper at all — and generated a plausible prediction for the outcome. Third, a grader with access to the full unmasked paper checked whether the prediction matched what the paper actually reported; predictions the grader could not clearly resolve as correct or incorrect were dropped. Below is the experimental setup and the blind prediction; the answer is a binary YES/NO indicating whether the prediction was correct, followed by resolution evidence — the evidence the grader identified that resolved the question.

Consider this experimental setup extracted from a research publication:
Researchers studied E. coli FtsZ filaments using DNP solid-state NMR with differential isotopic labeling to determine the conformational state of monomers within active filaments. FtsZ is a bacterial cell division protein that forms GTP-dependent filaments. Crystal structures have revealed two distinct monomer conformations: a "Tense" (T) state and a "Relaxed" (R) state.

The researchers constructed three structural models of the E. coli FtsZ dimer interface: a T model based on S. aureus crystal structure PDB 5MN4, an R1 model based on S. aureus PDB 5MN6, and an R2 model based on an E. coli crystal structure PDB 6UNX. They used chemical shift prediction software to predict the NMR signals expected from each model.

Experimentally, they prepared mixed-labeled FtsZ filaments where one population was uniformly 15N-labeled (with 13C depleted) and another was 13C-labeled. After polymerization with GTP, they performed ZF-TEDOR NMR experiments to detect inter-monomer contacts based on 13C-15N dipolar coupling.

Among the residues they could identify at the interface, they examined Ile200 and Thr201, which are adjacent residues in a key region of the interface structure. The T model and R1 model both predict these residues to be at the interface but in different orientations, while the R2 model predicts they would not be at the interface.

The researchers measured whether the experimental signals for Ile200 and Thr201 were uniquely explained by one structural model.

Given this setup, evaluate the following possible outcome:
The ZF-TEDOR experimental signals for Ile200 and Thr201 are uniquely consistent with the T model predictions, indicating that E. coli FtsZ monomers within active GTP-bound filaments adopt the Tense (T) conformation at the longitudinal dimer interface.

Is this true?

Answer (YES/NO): NO